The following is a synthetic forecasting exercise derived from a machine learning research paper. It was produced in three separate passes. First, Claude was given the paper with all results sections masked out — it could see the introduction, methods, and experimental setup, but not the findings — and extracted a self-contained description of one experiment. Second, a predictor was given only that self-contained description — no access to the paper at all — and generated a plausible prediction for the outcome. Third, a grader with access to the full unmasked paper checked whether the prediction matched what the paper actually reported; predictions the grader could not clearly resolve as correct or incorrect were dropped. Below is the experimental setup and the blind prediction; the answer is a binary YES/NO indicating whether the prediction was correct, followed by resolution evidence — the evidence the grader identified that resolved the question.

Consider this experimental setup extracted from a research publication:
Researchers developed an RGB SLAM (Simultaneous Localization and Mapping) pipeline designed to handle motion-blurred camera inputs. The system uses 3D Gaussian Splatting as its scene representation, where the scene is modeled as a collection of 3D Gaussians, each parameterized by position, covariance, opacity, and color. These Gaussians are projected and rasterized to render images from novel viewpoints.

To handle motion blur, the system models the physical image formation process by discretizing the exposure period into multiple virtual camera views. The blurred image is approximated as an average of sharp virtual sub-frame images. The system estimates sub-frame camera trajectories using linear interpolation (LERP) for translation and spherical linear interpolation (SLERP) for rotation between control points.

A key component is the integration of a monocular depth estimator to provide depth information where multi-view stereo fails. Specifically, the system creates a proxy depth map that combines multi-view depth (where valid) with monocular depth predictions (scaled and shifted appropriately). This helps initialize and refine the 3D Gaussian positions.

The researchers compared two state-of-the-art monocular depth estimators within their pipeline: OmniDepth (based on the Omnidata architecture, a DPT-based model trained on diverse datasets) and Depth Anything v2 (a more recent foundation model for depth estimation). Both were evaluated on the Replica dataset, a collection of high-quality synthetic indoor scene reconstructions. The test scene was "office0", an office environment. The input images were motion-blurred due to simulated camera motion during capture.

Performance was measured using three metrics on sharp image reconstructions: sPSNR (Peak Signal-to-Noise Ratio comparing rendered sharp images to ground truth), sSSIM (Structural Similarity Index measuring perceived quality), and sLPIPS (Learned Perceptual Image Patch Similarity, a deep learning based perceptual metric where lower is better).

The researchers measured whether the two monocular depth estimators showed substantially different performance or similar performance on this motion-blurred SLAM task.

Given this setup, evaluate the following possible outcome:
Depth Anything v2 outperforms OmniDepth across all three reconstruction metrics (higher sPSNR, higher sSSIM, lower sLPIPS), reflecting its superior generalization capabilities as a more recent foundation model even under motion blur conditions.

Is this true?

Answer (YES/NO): NO